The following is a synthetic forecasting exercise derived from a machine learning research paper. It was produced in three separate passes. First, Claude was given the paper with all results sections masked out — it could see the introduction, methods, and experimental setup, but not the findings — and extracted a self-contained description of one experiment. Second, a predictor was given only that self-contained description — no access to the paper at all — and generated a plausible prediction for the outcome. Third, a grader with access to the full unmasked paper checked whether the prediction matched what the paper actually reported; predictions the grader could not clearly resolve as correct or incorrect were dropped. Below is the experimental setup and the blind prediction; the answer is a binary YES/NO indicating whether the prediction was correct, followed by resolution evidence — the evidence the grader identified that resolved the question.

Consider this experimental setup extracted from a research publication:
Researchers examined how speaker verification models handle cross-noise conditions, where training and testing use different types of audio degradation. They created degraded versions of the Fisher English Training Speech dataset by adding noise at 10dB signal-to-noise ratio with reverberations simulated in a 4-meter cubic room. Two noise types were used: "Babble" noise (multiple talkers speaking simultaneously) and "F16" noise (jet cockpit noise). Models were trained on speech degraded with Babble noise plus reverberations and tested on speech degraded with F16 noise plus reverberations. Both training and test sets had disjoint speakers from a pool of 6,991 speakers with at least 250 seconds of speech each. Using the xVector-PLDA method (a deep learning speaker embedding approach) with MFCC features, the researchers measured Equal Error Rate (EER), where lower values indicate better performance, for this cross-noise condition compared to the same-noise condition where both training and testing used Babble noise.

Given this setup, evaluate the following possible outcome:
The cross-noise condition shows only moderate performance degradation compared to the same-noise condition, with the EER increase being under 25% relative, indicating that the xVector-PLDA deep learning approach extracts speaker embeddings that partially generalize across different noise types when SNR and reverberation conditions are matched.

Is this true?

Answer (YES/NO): YES